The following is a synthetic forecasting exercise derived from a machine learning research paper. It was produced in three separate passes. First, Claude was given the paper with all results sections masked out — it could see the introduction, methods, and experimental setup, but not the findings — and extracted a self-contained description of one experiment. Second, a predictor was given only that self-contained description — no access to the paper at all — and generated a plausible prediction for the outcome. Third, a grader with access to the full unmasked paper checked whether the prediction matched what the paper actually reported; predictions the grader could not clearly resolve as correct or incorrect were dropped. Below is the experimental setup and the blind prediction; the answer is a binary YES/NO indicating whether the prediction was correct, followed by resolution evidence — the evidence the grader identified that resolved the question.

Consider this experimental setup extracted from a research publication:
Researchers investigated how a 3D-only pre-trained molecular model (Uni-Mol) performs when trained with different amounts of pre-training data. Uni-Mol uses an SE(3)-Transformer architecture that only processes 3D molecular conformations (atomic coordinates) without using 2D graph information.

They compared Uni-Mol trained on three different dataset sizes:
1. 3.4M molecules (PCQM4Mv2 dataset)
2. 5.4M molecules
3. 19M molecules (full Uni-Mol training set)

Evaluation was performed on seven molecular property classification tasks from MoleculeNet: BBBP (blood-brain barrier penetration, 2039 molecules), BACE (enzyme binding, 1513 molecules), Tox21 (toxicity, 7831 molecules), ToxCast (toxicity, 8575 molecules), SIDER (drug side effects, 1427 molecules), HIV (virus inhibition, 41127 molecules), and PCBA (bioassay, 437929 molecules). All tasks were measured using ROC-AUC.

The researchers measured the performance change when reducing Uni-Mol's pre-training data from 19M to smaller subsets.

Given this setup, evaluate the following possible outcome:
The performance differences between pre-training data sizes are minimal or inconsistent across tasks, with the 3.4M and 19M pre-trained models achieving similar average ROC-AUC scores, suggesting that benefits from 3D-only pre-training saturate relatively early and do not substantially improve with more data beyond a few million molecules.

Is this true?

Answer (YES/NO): NO